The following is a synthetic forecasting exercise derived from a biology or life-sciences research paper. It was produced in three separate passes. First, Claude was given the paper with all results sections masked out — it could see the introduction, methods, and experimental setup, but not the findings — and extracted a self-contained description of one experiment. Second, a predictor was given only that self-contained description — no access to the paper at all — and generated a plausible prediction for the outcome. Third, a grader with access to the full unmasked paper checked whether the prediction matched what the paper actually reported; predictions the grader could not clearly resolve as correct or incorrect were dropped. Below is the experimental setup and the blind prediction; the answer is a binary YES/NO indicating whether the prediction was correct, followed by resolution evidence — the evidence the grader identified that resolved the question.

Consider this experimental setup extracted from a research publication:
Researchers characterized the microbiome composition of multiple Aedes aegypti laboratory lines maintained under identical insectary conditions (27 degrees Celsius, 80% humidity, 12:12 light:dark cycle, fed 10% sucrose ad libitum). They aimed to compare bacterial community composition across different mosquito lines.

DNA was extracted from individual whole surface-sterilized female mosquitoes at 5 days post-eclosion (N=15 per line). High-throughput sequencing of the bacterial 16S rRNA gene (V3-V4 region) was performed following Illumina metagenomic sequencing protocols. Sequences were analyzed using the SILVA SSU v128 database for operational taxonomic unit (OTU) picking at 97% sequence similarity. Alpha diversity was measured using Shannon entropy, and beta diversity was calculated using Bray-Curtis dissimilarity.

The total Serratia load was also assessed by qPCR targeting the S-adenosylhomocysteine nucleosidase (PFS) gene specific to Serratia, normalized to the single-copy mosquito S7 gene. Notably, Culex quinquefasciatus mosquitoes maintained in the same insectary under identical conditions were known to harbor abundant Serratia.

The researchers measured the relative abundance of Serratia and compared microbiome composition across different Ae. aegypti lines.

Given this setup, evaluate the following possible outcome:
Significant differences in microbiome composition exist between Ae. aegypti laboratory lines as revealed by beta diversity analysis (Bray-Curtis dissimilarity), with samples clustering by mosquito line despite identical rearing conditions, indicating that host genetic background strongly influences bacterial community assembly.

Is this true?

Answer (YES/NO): YES